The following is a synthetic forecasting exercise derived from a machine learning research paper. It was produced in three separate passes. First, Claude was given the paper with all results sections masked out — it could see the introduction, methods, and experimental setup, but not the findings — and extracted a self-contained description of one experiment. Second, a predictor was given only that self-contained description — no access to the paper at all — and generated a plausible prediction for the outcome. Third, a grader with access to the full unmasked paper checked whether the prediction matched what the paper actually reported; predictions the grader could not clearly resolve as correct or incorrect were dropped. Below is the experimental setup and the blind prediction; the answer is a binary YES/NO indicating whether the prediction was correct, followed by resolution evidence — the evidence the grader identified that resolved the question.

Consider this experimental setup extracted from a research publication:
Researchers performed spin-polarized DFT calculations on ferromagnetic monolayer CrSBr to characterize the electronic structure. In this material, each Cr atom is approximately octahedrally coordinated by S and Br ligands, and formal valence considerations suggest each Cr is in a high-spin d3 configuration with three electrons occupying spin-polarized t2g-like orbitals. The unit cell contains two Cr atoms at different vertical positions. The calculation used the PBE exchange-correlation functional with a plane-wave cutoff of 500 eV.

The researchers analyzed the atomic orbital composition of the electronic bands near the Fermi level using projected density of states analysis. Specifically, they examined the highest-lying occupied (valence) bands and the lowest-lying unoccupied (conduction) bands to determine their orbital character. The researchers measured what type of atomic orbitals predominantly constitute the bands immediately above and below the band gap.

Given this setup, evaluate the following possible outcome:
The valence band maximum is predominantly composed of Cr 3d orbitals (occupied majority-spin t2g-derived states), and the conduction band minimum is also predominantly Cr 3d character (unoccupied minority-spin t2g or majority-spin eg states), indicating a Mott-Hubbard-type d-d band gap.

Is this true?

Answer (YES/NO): NO